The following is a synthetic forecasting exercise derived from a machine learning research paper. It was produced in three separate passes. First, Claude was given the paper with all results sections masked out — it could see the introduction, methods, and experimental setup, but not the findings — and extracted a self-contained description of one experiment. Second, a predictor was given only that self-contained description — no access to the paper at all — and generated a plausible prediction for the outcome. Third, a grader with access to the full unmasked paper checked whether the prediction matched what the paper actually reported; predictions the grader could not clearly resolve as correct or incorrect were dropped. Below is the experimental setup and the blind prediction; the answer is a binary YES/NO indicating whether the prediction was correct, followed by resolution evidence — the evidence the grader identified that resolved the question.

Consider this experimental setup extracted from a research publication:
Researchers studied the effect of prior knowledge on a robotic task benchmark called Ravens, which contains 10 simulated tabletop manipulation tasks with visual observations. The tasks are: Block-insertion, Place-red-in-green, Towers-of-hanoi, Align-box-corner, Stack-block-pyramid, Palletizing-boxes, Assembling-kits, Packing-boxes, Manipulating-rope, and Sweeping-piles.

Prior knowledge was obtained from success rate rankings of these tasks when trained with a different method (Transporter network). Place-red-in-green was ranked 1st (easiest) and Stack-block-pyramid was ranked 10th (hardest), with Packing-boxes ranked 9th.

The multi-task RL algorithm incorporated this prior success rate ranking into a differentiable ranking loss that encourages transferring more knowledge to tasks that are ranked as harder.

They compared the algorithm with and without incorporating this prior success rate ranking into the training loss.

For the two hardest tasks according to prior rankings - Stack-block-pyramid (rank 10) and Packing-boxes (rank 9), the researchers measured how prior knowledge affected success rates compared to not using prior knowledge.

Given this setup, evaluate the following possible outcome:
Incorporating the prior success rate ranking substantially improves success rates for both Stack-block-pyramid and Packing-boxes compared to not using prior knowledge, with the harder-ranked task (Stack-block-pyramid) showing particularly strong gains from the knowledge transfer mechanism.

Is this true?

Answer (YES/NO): NO